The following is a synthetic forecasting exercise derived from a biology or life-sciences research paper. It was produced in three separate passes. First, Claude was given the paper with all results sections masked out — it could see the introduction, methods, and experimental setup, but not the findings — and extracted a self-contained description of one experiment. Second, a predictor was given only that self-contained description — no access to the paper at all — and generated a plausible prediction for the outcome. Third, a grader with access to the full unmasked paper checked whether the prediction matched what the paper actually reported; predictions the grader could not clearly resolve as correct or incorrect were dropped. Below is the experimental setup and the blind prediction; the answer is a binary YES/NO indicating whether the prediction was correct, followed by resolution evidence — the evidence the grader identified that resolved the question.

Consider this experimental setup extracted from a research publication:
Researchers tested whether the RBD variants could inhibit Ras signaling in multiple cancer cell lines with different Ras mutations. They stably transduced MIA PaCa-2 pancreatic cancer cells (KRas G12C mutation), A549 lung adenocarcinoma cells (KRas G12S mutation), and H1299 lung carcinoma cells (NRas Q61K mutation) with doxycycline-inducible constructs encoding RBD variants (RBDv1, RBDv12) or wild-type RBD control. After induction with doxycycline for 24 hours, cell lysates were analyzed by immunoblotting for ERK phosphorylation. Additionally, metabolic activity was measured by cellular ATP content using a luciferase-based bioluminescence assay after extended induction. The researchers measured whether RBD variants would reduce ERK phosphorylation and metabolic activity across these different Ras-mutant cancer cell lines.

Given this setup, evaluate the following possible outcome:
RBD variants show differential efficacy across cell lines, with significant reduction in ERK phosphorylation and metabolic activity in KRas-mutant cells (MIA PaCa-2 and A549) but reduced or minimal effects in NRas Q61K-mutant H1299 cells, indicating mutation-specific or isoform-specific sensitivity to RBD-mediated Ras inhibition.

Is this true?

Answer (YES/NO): NO